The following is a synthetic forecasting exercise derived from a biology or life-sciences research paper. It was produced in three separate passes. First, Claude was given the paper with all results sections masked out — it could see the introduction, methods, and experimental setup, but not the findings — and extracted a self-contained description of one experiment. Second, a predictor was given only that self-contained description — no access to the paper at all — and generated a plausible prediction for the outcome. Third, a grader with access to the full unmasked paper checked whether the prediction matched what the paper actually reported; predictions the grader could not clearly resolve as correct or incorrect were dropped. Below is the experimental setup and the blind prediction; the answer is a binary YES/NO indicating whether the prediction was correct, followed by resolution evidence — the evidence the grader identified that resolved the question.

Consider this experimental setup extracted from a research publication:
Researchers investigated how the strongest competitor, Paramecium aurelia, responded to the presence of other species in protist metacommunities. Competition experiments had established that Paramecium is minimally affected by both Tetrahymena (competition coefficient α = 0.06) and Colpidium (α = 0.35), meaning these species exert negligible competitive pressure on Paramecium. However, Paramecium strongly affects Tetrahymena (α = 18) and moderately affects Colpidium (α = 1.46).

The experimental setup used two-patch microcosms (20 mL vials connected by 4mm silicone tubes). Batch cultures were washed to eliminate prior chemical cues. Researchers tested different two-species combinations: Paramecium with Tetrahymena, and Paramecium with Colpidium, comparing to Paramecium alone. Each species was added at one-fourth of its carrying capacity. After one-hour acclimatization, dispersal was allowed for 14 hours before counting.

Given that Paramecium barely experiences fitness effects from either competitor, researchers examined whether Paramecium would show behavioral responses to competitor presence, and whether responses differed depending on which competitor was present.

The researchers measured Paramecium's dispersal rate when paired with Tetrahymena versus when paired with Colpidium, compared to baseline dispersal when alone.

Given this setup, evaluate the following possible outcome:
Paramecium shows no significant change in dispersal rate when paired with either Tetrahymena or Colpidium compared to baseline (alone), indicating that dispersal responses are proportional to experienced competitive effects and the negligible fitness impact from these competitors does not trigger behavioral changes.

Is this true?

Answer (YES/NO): NO